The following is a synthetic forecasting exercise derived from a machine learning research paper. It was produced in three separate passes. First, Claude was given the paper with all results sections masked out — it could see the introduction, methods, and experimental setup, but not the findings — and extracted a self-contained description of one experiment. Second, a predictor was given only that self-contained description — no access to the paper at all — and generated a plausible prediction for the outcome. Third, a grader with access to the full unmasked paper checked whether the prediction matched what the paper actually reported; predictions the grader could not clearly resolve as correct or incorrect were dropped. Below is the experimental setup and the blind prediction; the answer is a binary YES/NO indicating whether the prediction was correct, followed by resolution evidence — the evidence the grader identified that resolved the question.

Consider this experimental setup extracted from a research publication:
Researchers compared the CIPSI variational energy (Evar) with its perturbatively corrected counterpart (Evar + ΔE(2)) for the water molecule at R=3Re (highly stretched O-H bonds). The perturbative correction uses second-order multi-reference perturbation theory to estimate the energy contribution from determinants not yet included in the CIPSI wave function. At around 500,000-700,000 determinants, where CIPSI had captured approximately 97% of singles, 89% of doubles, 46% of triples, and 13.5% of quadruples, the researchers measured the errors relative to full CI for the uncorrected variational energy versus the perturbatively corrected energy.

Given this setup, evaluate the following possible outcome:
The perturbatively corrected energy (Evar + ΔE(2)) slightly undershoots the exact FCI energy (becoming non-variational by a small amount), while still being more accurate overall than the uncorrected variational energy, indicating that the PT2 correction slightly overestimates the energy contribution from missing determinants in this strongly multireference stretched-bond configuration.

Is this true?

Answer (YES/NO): YES